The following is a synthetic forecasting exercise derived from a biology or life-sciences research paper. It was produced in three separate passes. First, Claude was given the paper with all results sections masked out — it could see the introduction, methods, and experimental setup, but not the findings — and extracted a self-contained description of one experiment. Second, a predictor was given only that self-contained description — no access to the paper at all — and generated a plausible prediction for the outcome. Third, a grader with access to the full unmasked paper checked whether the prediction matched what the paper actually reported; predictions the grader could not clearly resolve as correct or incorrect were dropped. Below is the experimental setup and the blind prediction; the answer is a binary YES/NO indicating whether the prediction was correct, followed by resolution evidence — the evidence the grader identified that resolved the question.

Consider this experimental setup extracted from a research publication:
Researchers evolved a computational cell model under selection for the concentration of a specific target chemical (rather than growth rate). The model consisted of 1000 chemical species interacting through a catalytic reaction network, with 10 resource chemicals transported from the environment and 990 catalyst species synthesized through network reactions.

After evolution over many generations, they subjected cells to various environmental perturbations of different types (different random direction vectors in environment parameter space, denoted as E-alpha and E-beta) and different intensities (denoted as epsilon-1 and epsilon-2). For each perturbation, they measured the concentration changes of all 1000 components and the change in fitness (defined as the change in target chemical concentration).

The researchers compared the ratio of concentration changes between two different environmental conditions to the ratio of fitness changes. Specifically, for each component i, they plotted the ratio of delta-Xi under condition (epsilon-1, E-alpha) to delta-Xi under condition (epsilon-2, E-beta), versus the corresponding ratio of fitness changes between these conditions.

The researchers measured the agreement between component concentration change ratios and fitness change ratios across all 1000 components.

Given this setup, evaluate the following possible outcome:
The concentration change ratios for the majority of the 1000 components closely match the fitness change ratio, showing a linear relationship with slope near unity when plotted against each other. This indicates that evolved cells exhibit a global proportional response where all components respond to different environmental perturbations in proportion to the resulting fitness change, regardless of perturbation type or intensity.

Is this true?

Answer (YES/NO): YES